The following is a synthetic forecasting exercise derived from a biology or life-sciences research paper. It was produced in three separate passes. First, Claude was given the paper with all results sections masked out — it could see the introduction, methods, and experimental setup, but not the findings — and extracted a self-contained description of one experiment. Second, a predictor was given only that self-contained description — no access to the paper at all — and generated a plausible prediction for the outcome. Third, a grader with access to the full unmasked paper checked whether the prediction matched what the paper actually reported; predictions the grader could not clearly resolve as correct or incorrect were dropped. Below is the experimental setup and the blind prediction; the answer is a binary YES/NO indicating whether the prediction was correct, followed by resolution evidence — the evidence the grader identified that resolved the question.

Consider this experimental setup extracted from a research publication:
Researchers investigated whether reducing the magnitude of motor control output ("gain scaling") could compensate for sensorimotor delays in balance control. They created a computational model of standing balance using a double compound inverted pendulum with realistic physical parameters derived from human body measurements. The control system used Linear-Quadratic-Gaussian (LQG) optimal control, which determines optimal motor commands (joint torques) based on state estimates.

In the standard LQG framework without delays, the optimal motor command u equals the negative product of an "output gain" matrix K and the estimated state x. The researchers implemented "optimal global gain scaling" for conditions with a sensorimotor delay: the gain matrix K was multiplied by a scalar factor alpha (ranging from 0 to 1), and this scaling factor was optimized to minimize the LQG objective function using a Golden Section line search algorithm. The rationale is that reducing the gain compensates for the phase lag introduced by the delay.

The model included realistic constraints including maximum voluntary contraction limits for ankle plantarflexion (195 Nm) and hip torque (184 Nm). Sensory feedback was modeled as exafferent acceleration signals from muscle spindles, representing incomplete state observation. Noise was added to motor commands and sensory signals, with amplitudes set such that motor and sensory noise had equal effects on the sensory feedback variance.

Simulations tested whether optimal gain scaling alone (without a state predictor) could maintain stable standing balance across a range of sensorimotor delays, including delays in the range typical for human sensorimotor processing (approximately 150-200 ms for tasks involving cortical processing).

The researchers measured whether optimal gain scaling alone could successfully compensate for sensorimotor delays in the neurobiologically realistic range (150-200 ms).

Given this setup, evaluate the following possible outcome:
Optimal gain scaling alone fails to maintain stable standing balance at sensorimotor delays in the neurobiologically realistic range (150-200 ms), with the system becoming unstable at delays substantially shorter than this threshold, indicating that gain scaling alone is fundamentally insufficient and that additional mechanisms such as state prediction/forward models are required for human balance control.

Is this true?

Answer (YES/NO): NO